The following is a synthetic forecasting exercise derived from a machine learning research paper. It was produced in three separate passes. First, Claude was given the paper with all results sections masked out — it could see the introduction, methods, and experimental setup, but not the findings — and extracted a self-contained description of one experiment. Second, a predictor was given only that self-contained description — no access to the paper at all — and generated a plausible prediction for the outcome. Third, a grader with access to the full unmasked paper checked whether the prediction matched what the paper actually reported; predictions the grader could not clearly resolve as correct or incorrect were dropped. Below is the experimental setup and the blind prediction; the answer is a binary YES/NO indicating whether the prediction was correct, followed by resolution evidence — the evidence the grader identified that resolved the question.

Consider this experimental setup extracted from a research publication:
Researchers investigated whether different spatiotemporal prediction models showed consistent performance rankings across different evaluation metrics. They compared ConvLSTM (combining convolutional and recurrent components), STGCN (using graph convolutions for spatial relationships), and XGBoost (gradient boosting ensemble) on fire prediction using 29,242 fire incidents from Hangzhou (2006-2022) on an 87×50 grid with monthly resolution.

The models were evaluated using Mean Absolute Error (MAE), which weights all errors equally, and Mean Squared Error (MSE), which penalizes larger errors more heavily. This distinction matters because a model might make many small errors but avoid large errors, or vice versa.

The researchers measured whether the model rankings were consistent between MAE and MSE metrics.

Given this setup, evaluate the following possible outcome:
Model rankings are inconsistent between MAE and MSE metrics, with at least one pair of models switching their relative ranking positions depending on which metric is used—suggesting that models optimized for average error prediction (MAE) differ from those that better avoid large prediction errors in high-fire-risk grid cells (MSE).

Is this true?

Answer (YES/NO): YES